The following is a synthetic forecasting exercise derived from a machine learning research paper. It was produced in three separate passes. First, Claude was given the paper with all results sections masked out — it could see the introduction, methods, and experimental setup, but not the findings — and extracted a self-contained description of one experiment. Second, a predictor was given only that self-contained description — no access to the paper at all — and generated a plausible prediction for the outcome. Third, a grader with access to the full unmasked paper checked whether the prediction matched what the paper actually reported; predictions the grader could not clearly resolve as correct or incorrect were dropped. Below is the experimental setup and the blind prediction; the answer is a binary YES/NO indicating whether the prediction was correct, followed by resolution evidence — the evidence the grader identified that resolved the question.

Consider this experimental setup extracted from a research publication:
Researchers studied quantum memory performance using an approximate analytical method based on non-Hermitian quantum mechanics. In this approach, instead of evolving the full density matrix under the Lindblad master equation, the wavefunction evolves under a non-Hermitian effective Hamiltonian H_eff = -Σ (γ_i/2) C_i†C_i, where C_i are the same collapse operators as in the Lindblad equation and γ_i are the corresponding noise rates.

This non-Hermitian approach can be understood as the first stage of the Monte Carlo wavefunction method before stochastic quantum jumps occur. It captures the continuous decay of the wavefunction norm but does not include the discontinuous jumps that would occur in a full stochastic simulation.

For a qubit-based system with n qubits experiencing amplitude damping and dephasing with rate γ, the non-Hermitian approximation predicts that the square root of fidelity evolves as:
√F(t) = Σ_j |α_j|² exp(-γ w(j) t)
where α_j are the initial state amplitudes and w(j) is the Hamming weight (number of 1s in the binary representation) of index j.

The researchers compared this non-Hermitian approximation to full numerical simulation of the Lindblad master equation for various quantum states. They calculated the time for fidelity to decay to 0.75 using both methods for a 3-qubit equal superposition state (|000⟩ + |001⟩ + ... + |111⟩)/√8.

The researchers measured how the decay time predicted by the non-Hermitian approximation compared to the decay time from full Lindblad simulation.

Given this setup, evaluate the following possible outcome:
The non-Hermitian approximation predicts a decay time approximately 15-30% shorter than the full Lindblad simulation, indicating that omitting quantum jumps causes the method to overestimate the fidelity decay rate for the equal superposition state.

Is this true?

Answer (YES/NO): NO